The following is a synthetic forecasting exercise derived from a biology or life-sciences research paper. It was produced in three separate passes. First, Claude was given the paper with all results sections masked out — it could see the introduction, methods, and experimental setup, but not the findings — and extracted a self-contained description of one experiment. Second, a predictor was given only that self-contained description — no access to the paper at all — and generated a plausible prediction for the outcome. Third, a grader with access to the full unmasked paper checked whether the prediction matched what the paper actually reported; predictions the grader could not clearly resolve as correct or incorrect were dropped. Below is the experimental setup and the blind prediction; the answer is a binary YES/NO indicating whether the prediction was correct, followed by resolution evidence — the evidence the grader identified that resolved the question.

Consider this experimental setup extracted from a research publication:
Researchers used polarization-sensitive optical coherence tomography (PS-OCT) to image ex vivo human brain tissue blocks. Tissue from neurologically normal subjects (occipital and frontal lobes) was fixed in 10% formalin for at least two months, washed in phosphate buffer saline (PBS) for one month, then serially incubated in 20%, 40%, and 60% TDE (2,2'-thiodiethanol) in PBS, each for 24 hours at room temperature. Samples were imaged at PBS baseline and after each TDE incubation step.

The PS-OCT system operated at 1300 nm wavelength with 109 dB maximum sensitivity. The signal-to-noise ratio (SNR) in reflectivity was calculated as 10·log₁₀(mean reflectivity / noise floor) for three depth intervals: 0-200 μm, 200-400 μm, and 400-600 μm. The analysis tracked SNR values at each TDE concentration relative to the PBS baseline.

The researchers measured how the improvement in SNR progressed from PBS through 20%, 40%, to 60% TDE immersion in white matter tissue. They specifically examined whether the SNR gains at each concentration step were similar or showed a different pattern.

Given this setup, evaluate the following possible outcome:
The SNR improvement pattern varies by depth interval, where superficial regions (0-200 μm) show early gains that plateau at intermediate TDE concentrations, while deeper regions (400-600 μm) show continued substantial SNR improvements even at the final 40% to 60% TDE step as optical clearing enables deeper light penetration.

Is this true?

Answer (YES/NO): NO